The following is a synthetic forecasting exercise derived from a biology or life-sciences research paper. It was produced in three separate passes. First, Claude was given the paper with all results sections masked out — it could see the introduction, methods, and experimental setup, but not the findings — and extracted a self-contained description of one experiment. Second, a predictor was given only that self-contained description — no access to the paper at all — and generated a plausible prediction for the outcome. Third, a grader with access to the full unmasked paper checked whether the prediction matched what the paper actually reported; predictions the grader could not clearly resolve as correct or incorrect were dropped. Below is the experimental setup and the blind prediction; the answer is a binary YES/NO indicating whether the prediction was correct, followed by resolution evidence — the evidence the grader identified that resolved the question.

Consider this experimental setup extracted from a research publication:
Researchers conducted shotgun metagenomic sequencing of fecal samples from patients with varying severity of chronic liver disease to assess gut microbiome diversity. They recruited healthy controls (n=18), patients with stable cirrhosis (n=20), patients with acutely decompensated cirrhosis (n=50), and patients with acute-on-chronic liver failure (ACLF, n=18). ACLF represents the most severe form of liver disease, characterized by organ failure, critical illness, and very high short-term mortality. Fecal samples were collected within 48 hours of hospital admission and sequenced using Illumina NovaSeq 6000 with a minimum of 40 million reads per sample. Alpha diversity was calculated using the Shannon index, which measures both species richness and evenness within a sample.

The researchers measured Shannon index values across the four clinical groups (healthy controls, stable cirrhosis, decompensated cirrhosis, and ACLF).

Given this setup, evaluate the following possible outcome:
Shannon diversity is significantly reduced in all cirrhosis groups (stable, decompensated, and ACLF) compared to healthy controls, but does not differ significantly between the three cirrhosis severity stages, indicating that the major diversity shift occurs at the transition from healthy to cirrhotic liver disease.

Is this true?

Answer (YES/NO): NO